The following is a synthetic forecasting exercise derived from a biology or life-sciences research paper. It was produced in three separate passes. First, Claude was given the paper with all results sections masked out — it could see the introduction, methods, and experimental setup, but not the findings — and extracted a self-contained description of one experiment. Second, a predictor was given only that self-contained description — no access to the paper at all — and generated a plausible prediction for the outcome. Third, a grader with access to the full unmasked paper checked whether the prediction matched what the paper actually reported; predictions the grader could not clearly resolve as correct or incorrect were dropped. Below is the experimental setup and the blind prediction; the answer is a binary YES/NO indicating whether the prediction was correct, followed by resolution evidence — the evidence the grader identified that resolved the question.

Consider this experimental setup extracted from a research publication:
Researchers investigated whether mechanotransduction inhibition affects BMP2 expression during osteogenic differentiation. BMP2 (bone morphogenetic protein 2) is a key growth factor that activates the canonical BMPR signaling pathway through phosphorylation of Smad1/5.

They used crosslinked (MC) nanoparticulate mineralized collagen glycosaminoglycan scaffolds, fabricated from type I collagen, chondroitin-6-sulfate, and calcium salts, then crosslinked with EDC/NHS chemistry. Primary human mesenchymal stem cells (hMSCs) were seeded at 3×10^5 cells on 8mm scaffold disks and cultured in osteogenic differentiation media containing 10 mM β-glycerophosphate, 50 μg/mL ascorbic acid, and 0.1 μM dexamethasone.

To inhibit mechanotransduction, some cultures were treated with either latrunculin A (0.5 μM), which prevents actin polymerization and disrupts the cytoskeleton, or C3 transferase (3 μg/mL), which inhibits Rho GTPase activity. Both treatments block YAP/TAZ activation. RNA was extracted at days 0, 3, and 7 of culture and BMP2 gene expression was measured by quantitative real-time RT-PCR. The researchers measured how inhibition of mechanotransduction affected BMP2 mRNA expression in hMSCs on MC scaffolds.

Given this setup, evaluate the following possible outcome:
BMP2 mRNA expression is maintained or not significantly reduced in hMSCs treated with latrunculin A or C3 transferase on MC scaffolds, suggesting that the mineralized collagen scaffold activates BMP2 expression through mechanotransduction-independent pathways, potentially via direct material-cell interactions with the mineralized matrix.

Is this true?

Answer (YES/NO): NO